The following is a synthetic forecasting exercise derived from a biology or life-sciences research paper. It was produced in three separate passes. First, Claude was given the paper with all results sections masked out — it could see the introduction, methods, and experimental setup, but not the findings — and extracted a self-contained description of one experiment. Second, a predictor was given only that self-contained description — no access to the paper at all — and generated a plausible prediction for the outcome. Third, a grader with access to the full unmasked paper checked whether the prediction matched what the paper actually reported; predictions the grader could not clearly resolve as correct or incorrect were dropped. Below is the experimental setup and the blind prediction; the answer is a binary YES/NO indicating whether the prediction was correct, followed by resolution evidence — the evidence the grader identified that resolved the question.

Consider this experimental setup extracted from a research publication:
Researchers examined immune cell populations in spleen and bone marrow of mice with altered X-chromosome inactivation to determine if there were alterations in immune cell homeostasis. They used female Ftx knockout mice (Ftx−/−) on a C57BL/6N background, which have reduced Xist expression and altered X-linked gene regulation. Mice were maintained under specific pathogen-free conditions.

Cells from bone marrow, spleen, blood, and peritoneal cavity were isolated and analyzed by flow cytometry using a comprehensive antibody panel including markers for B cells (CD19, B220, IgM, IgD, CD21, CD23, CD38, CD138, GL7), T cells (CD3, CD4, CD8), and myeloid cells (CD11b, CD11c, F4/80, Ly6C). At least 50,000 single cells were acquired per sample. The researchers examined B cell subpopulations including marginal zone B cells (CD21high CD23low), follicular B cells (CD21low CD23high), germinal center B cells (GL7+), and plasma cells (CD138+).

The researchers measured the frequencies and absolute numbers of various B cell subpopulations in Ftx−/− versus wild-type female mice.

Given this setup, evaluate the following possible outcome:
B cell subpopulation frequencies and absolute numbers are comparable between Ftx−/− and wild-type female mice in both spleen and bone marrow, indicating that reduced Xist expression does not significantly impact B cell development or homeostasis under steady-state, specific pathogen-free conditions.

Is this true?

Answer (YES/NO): NO